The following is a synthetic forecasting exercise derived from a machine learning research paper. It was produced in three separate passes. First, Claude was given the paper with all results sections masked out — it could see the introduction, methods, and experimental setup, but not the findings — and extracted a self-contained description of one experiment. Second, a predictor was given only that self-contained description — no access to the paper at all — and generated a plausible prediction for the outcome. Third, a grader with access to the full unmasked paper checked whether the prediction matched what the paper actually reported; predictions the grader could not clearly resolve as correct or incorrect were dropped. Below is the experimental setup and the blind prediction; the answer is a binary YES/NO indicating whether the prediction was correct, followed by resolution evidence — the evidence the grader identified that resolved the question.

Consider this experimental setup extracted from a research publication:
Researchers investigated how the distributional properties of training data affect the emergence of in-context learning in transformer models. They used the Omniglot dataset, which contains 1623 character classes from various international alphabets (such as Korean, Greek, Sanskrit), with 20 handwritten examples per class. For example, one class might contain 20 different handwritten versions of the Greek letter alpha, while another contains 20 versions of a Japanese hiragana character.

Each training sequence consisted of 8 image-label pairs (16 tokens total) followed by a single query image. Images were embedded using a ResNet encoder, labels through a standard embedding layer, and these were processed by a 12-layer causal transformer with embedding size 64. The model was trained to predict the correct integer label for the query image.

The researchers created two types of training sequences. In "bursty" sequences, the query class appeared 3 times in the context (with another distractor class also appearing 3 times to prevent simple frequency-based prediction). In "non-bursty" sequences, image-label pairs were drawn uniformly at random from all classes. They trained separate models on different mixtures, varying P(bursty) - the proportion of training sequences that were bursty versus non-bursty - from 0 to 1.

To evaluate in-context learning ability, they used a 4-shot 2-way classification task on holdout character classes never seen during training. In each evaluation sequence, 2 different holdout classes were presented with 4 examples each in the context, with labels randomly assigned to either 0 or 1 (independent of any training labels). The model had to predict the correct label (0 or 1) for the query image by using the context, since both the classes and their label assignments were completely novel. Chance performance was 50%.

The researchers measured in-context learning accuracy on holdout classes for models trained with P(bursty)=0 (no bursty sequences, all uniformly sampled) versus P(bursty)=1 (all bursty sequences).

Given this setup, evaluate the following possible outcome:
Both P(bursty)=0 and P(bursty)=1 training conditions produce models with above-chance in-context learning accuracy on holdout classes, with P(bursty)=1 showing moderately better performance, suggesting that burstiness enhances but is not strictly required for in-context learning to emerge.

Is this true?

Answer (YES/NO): NO